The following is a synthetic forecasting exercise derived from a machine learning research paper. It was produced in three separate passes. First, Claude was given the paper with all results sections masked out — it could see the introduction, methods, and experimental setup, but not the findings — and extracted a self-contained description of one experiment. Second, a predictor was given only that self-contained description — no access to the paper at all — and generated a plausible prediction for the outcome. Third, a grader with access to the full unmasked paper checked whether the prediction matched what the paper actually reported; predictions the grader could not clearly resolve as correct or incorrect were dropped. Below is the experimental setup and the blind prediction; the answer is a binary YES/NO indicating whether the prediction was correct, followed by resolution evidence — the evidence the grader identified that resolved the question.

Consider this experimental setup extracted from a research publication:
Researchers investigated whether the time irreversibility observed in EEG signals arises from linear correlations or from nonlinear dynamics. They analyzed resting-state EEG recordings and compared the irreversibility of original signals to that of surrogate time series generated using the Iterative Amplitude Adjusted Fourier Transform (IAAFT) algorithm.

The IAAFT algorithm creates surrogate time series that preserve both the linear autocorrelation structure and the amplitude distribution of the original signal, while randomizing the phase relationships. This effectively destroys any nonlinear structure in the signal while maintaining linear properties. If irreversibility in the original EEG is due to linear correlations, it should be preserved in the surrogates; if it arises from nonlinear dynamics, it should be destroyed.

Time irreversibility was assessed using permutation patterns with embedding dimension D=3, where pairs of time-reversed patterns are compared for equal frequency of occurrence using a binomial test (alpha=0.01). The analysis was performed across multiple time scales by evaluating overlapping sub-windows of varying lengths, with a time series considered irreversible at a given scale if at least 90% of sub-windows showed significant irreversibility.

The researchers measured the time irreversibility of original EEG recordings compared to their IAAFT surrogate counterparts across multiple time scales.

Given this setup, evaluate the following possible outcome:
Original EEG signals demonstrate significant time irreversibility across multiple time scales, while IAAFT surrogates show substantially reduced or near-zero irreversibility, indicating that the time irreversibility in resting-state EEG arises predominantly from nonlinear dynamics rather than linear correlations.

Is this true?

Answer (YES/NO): NO